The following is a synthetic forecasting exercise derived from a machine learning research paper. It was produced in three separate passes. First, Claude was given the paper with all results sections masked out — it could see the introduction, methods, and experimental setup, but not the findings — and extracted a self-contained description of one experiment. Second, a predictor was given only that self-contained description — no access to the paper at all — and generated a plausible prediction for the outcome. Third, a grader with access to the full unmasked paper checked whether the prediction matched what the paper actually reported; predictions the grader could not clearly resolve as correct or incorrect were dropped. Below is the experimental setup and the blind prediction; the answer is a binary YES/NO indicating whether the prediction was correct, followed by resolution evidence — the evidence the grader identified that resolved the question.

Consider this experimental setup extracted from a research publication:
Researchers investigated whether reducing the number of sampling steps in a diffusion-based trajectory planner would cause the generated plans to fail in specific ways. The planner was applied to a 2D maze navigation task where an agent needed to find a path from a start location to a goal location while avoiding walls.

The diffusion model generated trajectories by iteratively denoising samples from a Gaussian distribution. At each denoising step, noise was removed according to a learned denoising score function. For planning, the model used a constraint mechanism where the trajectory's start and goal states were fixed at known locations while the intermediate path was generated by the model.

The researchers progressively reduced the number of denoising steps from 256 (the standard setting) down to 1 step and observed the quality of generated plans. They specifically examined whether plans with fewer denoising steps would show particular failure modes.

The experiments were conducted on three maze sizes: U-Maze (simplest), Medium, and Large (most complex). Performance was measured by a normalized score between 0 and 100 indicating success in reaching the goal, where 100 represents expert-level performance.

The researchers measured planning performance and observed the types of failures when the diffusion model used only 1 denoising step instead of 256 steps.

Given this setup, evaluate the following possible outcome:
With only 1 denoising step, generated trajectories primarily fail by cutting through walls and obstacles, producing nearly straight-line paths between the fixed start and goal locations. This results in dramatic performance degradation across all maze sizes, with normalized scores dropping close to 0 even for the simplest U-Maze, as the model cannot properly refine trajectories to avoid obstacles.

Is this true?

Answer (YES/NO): NO